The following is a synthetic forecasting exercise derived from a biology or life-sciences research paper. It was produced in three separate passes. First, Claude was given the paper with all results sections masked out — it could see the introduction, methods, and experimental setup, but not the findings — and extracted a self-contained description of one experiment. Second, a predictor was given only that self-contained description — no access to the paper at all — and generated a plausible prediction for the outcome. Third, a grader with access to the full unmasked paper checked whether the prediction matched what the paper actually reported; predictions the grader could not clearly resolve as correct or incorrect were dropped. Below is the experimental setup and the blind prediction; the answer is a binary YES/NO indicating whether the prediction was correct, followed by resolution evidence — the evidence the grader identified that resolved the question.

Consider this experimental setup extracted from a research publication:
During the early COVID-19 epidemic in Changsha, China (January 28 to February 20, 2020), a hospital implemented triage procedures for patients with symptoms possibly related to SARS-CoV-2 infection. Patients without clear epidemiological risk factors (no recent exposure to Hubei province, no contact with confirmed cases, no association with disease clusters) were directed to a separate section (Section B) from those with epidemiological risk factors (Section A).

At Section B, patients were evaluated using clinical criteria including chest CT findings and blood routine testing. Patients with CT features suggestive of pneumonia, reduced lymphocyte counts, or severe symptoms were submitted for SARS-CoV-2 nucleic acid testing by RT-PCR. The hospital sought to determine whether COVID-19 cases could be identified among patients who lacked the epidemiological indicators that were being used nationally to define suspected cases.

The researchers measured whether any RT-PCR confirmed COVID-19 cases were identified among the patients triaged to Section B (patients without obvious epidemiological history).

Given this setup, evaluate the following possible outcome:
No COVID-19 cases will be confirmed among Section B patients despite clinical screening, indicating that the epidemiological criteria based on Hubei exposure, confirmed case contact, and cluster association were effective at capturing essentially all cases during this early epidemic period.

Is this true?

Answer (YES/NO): NO